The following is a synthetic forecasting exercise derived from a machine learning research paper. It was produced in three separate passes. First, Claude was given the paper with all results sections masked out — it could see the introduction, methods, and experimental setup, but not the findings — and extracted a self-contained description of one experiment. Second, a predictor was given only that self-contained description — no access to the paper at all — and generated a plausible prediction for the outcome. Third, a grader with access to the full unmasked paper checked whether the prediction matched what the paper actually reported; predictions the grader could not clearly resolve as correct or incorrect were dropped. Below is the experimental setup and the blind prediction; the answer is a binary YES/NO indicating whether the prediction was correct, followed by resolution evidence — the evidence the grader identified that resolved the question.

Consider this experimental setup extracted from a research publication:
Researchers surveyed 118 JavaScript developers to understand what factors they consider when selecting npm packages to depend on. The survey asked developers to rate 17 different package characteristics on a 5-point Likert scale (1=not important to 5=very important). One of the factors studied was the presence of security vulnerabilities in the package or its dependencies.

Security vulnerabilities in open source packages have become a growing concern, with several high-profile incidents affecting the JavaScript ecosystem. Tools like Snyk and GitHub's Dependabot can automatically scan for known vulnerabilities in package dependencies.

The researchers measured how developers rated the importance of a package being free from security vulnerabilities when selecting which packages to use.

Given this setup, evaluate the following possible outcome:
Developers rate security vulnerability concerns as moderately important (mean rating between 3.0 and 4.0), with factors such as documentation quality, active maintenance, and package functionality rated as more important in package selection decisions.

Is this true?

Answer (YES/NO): NO